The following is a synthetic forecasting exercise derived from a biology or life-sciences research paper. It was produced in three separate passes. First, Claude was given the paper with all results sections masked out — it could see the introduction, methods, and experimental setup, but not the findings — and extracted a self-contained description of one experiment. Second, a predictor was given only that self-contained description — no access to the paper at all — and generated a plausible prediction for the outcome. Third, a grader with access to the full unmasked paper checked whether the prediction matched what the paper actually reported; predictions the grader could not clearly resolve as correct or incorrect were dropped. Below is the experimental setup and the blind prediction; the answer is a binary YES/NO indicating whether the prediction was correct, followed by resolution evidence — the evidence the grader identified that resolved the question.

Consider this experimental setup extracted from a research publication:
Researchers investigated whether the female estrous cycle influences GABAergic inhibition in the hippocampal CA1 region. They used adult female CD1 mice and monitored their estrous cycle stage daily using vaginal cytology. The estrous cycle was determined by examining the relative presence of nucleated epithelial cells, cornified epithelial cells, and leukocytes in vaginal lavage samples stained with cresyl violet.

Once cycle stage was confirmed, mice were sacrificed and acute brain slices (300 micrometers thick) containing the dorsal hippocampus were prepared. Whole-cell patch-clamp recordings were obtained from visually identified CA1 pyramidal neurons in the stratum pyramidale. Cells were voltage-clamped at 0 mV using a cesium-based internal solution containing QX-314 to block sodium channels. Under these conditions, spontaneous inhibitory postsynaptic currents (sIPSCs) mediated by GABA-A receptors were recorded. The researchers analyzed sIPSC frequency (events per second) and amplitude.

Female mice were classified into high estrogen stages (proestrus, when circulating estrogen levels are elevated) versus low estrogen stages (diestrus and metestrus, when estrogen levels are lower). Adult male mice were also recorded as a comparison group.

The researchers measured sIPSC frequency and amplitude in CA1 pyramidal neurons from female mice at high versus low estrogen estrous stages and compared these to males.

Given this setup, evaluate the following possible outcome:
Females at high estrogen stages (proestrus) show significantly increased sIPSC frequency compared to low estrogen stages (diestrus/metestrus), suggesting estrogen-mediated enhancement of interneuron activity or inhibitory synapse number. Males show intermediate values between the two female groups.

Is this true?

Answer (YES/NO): NO